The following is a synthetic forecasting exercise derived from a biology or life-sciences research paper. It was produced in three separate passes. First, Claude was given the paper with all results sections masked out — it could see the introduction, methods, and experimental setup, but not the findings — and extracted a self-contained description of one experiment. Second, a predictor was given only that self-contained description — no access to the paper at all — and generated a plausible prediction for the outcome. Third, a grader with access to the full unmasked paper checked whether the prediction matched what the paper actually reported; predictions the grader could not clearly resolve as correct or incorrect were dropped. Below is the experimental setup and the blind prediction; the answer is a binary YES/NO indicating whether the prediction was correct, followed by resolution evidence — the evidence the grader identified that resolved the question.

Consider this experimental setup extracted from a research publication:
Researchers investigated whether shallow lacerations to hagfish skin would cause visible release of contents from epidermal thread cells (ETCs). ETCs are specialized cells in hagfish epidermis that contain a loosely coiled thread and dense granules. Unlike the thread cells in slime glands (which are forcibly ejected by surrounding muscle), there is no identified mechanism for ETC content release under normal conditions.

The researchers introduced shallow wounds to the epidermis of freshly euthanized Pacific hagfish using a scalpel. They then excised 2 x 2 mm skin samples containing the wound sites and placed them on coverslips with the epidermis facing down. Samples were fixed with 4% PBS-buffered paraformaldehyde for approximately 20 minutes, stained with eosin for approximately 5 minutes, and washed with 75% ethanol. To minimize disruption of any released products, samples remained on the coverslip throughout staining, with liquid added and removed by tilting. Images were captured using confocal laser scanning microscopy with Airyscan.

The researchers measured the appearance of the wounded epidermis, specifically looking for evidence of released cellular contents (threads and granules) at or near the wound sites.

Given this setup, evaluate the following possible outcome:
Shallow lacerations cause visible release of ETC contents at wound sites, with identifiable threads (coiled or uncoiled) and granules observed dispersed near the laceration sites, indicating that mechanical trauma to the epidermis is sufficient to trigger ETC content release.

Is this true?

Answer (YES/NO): YES